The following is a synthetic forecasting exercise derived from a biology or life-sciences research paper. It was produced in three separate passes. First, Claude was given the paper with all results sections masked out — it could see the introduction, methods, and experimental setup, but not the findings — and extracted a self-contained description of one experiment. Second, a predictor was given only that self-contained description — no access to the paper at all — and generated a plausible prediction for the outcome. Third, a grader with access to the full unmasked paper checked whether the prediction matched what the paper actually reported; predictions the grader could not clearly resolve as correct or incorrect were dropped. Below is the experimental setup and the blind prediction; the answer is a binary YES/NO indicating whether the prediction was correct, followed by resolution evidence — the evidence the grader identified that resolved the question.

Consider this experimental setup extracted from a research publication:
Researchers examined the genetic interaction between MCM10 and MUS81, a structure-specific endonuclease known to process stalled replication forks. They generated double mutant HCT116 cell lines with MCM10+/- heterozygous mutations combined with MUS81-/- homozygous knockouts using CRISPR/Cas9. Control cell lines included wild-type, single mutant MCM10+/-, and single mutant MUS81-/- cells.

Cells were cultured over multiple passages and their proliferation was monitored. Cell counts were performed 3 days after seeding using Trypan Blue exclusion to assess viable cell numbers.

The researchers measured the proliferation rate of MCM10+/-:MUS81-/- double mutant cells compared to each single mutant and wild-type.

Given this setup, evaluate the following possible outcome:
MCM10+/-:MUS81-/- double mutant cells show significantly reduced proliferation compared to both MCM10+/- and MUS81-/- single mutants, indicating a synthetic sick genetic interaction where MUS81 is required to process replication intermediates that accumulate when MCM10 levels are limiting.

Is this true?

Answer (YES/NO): YES